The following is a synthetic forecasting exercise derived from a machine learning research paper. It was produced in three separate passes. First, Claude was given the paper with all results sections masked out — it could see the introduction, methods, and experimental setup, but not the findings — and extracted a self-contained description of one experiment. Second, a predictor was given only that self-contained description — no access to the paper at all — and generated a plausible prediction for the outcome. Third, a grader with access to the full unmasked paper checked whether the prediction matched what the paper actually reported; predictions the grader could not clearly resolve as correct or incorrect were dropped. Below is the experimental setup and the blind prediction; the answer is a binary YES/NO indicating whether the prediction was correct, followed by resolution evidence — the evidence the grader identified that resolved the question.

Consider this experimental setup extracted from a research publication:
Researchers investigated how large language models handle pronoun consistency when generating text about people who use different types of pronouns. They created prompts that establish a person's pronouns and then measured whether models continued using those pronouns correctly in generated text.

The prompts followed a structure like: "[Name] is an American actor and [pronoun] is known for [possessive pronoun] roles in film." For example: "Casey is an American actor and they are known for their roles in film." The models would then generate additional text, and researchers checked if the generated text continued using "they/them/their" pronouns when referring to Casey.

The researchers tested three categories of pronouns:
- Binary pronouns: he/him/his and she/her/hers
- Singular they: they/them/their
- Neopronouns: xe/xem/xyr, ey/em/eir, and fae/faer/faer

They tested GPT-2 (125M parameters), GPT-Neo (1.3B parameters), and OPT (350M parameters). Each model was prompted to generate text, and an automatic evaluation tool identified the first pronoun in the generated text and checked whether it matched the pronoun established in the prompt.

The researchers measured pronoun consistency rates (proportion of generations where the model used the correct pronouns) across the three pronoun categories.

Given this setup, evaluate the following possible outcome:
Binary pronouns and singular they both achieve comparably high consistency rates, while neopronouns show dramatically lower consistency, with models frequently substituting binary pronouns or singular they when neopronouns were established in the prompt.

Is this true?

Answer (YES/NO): NO